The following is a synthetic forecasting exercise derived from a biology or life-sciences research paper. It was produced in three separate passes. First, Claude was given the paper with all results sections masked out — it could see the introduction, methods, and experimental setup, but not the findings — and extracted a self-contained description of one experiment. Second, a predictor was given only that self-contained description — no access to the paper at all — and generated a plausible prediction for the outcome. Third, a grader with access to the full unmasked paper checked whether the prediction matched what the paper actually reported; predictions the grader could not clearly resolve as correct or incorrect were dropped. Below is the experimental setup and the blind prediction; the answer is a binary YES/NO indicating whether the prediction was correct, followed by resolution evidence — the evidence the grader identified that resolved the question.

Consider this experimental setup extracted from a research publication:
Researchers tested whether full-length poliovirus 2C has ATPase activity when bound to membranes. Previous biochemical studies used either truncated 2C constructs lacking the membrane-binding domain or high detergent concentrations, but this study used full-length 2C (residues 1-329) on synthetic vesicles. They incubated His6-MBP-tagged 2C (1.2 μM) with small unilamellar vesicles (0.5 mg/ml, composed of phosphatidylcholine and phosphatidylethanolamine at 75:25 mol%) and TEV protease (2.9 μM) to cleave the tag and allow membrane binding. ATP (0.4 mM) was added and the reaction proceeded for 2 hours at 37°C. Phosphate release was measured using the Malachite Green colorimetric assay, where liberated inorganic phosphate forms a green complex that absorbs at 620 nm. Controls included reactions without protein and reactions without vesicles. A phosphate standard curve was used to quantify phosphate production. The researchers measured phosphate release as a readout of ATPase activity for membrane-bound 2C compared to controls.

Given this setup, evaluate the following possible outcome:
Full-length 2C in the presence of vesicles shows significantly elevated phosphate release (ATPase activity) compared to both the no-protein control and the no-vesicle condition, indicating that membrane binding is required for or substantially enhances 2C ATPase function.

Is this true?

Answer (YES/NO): NO